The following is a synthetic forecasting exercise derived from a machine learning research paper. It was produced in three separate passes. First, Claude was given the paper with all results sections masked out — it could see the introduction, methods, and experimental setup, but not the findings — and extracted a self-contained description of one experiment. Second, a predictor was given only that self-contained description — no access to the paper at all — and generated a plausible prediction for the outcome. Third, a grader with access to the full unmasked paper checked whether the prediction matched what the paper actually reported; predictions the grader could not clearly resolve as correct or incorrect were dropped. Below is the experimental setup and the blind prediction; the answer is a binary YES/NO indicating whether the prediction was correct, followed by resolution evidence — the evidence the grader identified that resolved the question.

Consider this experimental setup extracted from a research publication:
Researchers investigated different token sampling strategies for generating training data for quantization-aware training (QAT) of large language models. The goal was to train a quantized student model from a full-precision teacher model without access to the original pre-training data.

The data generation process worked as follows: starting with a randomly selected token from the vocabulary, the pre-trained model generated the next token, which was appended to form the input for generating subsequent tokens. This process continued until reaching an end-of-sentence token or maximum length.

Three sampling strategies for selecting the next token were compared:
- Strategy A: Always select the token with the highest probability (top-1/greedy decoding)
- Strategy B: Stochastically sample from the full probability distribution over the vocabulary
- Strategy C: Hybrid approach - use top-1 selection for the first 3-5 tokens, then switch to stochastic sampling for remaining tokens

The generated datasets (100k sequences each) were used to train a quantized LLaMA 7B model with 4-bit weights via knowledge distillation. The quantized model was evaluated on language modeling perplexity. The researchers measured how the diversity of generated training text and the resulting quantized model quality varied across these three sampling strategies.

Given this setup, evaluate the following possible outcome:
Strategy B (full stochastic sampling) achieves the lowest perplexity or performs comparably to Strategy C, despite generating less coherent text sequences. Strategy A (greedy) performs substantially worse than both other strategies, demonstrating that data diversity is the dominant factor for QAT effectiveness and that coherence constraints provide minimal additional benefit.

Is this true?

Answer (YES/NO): NO